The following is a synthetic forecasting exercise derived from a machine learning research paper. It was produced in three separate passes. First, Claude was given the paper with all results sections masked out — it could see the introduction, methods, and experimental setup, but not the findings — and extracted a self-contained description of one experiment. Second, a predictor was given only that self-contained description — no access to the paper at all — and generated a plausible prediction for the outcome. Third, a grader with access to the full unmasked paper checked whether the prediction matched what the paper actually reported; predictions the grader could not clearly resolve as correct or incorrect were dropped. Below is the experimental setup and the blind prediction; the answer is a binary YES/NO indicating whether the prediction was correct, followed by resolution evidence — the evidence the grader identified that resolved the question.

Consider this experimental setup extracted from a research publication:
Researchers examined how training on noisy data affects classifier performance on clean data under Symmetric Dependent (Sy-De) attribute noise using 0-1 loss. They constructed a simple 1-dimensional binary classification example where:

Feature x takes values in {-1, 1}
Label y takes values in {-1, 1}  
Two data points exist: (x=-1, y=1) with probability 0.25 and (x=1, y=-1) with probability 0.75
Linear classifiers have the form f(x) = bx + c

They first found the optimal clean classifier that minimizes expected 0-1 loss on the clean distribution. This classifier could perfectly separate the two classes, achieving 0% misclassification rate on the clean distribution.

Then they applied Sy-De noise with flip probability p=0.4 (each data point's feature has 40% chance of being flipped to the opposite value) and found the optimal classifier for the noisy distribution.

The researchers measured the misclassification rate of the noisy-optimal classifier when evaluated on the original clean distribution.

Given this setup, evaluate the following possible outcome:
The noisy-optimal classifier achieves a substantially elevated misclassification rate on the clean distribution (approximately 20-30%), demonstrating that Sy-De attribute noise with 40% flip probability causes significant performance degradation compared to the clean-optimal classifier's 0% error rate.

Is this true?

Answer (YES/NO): YES